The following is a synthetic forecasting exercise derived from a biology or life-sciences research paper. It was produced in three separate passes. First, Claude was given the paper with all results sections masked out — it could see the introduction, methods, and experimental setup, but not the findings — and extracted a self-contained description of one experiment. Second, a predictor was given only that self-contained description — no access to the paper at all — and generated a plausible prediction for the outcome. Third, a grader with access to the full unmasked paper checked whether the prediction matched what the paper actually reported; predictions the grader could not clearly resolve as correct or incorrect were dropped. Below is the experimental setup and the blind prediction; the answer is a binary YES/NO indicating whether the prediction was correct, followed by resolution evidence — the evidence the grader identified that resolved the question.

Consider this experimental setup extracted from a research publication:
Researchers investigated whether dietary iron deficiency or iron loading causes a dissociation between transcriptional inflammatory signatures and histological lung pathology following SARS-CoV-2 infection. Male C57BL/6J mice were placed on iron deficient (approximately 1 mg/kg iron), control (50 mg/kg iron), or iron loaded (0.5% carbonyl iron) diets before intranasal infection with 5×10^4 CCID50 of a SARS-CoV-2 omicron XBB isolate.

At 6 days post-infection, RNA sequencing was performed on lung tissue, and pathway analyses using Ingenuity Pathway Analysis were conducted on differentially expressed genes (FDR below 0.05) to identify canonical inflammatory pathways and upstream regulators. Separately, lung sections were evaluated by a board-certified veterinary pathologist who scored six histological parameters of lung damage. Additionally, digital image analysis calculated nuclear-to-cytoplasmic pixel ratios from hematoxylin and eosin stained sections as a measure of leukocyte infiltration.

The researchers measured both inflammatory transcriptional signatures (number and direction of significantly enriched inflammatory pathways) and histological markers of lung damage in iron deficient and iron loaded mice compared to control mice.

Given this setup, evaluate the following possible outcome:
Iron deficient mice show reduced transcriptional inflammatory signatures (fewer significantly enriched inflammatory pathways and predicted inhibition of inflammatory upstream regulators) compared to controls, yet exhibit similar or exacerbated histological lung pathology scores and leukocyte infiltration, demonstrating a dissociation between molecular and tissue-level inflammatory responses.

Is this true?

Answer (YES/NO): NO